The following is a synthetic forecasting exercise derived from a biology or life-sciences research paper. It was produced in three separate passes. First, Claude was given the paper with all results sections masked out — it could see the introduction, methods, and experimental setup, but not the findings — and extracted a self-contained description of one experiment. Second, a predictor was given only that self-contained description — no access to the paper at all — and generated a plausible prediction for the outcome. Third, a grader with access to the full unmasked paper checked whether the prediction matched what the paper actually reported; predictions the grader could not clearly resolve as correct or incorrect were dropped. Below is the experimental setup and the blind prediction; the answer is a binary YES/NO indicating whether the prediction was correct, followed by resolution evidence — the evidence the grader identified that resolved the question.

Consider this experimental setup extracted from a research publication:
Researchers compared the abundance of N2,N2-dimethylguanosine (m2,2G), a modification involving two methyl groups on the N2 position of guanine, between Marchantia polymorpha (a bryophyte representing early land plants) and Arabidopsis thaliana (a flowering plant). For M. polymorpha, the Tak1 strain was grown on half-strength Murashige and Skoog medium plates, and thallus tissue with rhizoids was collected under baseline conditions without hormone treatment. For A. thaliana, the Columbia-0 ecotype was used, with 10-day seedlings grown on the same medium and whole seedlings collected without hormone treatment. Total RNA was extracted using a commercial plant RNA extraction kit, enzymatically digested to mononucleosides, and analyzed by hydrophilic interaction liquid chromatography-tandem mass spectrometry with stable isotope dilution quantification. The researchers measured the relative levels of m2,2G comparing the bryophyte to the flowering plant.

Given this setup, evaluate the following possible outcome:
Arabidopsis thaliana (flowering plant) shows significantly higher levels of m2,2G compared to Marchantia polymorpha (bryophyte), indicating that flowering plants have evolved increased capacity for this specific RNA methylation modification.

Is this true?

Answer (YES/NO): NO